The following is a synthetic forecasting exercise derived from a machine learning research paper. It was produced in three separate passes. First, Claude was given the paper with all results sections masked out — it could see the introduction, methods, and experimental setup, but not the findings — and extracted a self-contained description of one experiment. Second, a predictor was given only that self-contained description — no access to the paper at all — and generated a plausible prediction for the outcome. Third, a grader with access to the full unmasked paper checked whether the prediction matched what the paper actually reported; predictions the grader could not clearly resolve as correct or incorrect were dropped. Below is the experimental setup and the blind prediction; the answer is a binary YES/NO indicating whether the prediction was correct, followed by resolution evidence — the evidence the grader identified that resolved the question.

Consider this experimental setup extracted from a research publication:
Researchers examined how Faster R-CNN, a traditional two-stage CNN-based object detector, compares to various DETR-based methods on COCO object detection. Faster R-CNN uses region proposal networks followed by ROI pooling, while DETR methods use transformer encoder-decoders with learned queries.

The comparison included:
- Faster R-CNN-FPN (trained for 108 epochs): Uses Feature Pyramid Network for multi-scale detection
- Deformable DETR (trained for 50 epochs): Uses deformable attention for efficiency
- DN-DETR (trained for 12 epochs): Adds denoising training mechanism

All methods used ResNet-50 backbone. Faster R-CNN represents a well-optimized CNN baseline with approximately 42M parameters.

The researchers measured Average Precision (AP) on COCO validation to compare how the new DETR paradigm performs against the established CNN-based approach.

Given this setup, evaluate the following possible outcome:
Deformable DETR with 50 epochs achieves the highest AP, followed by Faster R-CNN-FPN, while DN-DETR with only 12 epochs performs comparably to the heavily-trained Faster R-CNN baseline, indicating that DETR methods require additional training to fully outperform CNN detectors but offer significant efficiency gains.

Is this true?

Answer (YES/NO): NO